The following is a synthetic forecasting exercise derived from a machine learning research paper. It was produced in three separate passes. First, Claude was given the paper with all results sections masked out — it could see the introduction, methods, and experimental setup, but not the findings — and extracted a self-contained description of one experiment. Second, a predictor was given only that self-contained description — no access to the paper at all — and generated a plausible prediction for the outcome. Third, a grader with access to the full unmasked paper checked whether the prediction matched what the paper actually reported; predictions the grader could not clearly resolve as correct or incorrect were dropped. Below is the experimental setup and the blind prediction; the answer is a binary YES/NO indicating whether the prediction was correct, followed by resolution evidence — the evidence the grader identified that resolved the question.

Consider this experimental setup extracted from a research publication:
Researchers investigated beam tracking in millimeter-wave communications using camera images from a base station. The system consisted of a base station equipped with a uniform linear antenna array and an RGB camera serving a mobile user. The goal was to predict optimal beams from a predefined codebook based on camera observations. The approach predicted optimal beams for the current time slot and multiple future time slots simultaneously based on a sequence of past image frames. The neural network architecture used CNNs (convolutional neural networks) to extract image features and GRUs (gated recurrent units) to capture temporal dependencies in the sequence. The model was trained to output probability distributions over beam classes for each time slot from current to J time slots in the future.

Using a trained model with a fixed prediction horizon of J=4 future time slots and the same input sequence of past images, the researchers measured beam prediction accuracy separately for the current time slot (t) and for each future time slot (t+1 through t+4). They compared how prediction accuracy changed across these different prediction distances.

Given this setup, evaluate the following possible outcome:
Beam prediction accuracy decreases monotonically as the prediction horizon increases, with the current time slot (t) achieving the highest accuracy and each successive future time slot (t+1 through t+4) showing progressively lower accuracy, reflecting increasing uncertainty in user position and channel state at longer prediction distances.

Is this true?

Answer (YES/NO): YES